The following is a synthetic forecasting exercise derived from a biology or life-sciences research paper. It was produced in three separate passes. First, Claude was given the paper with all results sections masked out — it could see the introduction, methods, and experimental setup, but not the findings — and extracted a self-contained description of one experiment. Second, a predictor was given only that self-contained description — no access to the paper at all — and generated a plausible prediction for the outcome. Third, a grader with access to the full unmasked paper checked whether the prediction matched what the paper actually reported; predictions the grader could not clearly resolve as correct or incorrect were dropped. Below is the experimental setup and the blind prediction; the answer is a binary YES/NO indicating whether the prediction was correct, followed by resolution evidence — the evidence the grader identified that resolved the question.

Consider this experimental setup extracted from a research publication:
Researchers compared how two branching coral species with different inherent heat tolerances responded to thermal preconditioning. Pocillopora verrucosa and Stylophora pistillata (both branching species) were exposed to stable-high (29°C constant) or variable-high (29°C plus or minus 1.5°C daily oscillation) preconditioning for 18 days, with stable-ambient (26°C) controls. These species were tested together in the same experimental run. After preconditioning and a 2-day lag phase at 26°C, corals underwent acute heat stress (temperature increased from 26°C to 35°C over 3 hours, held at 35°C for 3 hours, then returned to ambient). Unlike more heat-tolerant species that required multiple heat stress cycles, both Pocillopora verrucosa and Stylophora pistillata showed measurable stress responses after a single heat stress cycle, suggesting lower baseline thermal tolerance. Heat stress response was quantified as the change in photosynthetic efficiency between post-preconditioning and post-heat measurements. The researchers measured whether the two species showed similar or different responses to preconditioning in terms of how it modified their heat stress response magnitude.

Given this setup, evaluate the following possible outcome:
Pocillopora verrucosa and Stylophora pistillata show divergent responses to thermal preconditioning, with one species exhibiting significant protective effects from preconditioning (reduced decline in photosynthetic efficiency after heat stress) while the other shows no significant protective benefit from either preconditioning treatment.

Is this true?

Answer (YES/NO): YES